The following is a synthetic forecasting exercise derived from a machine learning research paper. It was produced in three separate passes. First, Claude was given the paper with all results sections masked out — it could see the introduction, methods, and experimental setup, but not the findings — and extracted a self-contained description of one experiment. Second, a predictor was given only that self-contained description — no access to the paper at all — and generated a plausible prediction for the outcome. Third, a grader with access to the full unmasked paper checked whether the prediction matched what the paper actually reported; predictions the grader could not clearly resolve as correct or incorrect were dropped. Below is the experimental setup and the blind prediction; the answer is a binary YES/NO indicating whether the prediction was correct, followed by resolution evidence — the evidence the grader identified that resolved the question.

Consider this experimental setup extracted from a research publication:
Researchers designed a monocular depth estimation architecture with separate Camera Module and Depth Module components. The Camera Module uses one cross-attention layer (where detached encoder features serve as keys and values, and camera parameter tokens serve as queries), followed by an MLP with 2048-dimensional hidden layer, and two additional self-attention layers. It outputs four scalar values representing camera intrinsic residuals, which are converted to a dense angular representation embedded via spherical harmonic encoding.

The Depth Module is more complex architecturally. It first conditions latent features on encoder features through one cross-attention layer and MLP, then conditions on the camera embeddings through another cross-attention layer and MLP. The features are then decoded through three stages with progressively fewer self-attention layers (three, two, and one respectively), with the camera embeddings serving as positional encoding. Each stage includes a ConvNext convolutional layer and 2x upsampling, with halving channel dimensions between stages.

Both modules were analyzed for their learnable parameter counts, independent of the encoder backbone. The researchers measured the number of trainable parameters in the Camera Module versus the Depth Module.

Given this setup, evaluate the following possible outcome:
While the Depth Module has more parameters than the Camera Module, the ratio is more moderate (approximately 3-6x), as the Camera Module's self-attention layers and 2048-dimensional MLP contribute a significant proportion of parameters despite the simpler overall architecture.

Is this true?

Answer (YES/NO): NO